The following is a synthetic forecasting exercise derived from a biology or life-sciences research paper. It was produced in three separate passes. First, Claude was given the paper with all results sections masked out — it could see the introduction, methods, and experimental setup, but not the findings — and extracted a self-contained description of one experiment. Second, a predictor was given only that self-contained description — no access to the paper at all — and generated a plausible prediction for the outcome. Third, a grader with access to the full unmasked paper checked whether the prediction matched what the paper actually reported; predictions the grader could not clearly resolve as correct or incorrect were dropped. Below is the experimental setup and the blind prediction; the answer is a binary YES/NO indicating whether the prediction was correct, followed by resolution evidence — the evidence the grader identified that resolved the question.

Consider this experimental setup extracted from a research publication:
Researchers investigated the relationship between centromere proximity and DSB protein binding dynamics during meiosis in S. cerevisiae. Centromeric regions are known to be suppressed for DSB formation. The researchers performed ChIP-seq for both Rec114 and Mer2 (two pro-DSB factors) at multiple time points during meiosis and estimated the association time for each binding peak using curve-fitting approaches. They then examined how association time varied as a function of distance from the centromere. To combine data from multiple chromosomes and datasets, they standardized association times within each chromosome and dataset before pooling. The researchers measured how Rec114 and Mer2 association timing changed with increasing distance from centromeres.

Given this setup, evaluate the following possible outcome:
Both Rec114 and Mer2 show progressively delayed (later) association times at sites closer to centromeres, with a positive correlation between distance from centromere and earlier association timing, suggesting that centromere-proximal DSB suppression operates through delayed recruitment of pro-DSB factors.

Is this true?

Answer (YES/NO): NO